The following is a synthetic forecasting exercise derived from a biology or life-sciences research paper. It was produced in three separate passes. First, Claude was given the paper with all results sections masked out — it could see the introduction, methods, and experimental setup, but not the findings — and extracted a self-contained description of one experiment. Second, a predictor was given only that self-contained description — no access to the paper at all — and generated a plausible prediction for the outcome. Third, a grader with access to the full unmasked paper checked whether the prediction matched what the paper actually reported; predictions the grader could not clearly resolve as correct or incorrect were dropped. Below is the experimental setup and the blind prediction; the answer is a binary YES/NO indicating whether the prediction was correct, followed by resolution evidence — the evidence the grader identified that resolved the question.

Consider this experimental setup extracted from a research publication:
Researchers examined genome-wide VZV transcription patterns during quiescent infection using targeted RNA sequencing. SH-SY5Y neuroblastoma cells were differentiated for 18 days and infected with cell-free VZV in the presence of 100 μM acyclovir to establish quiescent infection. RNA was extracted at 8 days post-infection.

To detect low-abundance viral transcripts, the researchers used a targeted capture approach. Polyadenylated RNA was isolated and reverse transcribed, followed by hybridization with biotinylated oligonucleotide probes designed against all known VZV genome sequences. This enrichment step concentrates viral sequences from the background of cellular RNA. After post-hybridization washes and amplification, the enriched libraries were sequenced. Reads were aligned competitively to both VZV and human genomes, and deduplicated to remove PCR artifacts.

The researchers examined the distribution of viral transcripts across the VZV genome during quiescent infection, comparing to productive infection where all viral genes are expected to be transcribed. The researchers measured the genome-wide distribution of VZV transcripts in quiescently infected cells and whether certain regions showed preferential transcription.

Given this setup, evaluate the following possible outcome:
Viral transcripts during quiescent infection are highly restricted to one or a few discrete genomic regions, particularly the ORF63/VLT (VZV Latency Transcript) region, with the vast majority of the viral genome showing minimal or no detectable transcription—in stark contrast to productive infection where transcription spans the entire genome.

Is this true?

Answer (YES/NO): NO